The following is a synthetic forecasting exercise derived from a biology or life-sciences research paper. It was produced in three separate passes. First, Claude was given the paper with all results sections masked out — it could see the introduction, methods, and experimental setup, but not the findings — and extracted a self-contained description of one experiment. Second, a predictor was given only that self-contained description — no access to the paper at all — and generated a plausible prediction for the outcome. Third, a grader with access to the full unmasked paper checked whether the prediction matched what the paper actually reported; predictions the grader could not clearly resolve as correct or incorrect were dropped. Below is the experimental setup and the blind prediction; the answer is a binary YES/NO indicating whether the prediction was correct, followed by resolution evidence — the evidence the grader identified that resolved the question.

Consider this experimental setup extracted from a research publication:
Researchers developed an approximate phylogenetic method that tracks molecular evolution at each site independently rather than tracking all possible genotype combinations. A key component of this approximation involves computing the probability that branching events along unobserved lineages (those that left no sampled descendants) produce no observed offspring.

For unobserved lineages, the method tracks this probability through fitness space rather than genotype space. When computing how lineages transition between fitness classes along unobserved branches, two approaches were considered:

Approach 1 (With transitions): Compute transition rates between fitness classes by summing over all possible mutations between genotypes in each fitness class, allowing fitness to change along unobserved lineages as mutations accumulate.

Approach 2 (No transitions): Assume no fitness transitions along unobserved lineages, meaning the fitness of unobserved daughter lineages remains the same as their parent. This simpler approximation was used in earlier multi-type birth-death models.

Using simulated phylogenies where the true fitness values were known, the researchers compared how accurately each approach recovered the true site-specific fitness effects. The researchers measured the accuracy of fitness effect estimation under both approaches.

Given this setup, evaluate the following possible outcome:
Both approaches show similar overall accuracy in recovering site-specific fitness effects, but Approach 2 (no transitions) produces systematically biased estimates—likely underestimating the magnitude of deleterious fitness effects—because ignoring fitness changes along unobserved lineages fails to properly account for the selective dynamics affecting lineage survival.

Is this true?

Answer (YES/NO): NO